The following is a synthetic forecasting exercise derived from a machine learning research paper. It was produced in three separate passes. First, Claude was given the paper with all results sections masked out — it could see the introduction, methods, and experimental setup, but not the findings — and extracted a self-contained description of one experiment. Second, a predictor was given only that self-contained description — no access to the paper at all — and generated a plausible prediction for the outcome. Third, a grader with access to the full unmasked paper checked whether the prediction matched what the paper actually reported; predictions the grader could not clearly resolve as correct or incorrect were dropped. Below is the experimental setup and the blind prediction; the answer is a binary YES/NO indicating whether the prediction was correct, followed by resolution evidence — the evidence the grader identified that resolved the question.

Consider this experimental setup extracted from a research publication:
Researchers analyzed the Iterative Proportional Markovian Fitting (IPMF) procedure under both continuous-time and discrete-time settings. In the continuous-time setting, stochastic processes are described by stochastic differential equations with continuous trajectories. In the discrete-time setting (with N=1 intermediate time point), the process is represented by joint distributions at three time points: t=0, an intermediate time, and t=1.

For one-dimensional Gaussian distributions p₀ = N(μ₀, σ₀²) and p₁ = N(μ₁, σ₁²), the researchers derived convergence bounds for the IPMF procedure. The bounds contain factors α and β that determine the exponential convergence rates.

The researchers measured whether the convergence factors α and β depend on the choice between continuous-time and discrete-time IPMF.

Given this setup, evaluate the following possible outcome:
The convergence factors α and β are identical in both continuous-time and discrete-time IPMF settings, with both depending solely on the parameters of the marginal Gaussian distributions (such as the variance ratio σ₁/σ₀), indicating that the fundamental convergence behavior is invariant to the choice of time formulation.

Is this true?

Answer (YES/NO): NO